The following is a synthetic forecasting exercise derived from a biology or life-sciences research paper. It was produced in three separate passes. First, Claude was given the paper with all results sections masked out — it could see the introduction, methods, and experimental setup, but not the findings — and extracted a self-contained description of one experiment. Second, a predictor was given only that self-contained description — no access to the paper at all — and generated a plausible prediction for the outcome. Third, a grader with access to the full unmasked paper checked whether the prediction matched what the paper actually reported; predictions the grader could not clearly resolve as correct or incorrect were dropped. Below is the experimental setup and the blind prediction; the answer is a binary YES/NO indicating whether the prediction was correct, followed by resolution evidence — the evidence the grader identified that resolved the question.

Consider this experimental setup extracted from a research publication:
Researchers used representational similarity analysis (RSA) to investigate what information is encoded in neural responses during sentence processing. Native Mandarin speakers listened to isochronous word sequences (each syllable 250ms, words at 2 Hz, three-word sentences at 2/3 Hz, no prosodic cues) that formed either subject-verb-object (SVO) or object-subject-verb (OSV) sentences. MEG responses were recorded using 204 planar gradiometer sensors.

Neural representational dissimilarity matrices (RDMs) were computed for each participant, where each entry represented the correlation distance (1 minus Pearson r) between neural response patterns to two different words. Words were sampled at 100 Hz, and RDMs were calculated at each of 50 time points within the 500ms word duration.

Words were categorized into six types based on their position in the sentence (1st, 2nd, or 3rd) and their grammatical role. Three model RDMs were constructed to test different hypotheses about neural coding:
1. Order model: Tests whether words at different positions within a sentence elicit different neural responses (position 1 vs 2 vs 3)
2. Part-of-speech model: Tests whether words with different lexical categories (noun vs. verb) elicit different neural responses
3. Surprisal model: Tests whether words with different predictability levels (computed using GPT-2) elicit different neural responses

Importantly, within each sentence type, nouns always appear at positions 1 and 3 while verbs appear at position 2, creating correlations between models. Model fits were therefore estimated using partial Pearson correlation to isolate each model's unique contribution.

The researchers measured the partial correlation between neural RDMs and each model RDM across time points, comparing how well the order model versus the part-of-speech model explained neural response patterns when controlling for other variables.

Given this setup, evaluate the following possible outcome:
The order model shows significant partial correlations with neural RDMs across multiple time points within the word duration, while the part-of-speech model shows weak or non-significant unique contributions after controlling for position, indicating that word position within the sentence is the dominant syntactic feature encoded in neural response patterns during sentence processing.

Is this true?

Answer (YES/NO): NO